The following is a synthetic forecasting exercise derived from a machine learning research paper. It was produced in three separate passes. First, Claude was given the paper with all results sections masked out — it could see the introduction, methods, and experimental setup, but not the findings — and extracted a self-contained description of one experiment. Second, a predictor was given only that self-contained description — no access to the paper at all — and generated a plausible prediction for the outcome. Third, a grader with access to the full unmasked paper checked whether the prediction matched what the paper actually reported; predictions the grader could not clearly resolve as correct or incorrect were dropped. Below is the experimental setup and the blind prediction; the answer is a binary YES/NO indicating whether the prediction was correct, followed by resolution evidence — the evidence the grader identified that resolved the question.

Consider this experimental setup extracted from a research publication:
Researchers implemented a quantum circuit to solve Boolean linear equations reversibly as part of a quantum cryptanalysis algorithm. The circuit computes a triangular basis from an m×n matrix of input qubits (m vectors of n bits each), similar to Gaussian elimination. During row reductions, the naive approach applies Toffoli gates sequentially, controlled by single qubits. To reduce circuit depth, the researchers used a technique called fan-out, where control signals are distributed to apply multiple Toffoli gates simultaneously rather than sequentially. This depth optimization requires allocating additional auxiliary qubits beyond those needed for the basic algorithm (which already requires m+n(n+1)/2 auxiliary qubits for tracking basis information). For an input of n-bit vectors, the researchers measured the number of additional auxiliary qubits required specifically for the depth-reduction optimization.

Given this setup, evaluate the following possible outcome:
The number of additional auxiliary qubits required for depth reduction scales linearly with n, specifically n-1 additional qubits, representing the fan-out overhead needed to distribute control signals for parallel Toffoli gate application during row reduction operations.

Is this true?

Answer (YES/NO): NO